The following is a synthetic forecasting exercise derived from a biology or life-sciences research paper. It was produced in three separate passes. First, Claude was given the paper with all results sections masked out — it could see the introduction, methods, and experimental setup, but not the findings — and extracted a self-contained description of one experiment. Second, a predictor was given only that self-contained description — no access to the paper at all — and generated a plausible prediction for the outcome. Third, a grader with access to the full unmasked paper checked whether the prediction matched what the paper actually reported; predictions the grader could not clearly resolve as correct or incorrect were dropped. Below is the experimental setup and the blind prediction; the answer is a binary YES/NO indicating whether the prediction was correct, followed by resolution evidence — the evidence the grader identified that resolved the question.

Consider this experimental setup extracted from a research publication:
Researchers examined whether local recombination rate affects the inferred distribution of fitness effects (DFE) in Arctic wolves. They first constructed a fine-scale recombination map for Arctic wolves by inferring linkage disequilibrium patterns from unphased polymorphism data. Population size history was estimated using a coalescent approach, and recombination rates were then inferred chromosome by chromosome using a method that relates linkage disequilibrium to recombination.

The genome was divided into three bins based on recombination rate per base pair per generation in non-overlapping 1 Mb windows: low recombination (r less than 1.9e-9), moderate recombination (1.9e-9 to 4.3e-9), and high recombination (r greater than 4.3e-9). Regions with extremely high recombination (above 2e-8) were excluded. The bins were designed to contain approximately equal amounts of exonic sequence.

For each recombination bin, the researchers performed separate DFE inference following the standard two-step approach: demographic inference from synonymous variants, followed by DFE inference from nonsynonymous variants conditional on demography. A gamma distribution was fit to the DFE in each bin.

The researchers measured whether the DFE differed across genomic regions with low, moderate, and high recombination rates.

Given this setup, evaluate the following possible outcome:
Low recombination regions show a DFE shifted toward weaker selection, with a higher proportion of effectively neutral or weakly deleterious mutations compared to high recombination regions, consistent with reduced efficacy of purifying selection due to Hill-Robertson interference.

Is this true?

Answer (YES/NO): NO